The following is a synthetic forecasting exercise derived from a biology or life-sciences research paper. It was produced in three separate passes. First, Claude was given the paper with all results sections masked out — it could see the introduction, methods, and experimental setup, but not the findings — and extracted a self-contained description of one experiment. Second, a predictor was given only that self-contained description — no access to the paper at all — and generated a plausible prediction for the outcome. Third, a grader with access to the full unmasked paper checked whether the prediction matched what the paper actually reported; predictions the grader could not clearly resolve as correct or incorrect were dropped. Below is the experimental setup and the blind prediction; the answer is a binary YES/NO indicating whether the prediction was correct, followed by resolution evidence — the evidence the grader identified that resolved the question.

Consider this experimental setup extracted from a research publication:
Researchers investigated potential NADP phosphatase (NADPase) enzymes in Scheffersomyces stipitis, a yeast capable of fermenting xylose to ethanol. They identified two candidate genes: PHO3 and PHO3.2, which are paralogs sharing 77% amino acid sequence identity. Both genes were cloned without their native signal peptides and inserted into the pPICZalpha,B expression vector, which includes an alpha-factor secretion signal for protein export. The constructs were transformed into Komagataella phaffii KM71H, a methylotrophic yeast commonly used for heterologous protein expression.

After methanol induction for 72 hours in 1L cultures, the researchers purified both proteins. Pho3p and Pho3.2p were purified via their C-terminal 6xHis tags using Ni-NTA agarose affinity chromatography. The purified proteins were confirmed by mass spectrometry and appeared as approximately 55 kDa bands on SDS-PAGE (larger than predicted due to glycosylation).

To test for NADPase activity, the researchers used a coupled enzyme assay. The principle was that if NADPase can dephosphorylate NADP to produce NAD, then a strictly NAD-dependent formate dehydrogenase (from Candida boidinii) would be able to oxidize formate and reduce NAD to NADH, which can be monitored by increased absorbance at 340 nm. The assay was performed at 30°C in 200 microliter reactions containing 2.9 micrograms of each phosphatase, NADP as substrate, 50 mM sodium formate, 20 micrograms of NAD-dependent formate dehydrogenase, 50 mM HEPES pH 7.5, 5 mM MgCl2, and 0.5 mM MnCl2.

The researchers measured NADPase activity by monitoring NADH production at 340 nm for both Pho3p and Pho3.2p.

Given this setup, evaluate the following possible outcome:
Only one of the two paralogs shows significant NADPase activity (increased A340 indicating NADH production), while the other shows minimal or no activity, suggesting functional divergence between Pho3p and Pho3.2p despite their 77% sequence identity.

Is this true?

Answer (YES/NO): YES